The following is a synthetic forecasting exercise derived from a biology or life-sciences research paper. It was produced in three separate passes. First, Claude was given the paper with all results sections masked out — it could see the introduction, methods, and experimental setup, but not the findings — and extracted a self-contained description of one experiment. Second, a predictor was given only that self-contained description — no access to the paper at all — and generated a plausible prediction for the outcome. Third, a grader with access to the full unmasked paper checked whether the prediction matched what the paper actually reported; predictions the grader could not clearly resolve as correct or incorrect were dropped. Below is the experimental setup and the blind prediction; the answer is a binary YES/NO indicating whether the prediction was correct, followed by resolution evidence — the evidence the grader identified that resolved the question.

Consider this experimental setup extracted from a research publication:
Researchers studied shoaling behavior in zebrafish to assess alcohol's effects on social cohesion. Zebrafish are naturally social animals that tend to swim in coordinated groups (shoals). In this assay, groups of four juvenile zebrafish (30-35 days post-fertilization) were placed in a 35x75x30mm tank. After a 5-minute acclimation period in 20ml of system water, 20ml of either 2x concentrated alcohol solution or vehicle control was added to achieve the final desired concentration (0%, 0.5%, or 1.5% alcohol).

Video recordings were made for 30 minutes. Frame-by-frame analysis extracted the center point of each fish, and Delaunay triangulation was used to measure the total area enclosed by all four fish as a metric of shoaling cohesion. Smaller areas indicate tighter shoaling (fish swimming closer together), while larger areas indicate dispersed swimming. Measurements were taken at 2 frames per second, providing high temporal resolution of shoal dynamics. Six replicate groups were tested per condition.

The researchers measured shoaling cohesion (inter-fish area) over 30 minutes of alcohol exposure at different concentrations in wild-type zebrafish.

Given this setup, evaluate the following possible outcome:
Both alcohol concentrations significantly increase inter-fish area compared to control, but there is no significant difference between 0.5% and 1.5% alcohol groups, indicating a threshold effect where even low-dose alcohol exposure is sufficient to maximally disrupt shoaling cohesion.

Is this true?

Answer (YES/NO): NO